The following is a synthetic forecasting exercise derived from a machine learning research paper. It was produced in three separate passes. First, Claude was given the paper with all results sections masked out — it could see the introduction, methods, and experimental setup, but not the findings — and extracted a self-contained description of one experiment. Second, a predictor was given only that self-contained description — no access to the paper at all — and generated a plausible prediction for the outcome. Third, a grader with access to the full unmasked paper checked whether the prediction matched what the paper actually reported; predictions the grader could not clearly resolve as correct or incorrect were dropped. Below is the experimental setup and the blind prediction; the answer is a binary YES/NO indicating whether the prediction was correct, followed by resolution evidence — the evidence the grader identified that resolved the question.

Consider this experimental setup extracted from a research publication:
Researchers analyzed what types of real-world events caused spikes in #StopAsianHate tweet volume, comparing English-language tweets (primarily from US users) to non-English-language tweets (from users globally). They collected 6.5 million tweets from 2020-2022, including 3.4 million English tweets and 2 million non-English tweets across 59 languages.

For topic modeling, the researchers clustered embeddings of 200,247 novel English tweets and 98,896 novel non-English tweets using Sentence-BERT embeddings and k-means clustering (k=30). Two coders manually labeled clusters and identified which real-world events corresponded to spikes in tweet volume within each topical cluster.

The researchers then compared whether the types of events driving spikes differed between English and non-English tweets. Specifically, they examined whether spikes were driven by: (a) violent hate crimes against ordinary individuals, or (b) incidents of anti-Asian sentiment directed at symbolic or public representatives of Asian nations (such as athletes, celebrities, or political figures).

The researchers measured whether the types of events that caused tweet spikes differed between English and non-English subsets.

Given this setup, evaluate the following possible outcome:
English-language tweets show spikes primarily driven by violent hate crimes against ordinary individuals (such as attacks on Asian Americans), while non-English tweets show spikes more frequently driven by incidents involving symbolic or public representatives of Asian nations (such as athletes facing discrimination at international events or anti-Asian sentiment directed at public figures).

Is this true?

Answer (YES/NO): YES